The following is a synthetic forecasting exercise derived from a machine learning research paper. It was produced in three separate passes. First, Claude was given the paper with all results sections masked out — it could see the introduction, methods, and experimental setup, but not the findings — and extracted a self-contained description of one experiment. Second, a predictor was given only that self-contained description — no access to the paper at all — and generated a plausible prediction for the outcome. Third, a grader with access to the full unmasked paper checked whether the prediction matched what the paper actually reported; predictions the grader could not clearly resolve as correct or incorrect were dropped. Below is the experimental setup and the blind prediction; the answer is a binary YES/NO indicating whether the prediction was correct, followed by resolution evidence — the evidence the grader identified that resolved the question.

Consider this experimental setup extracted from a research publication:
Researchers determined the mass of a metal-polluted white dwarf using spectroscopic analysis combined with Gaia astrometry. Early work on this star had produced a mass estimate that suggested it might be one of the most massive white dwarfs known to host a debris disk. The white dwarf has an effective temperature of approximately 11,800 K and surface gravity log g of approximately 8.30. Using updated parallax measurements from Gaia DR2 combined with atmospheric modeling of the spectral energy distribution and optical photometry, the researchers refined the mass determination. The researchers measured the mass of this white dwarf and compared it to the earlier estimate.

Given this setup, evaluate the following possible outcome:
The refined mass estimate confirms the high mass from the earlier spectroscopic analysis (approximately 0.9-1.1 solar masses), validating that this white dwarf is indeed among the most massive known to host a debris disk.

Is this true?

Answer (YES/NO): NO